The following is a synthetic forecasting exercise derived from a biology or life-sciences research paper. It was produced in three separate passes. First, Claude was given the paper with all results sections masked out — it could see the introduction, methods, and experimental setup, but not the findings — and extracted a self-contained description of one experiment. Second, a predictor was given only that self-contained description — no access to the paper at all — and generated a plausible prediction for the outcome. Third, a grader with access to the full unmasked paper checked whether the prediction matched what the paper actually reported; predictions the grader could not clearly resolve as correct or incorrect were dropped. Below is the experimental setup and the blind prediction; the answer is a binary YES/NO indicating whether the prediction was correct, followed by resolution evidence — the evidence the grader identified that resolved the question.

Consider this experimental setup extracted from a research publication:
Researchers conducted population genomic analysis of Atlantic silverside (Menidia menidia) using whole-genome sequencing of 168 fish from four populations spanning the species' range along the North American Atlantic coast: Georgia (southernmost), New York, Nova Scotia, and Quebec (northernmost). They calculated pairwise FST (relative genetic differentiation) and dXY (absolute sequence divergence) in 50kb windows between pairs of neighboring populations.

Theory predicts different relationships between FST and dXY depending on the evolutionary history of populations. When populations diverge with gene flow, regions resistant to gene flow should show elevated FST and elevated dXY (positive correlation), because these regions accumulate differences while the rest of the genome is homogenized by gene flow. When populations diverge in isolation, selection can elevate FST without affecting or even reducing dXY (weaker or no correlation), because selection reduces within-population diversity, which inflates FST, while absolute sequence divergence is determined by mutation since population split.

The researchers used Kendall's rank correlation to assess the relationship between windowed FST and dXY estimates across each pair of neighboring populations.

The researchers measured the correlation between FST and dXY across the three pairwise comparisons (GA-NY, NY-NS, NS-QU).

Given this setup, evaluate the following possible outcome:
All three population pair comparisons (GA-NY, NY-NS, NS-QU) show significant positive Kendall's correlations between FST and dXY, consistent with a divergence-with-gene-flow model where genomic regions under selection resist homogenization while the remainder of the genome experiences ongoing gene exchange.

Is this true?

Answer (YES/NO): NO